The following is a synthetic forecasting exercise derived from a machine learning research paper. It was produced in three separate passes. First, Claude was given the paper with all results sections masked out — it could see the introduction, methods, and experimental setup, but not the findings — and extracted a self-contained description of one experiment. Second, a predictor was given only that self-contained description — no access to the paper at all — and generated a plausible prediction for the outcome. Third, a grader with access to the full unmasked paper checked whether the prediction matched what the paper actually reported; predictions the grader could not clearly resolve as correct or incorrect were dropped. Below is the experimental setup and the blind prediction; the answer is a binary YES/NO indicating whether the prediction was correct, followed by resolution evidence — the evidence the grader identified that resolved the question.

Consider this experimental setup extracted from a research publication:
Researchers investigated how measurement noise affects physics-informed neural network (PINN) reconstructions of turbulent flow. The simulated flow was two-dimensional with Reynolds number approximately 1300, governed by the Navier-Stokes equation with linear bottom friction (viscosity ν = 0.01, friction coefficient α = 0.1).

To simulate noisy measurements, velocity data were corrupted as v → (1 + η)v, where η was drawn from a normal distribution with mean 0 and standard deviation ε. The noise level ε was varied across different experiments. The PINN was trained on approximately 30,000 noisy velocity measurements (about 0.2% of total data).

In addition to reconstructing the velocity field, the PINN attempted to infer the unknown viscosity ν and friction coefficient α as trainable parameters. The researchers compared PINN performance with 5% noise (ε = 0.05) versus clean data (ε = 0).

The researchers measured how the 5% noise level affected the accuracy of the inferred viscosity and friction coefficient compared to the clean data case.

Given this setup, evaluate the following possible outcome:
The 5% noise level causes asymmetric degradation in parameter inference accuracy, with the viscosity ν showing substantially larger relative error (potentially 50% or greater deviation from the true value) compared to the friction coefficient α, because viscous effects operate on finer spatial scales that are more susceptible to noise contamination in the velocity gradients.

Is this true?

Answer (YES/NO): NO